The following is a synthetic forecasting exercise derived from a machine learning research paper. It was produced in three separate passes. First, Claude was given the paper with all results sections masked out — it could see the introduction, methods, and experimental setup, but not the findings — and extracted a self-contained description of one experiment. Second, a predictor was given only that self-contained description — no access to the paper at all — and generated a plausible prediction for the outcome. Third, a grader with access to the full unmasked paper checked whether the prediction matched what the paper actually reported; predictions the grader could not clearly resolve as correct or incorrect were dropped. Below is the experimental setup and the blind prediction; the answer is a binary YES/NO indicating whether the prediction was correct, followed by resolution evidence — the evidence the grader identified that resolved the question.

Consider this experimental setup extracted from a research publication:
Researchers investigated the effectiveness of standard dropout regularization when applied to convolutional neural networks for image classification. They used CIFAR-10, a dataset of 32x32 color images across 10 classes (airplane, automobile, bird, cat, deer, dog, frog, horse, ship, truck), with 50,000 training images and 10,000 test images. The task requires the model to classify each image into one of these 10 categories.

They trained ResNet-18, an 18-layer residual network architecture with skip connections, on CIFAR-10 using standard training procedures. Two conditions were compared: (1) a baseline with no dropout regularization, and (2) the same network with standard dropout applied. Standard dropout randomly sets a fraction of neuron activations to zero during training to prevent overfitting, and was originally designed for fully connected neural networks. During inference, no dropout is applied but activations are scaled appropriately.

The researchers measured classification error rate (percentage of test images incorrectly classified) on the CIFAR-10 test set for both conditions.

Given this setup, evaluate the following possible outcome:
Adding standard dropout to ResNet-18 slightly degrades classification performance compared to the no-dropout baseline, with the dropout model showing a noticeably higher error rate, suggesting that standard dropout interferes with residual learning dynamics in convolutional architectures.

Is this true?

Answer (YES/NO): YES